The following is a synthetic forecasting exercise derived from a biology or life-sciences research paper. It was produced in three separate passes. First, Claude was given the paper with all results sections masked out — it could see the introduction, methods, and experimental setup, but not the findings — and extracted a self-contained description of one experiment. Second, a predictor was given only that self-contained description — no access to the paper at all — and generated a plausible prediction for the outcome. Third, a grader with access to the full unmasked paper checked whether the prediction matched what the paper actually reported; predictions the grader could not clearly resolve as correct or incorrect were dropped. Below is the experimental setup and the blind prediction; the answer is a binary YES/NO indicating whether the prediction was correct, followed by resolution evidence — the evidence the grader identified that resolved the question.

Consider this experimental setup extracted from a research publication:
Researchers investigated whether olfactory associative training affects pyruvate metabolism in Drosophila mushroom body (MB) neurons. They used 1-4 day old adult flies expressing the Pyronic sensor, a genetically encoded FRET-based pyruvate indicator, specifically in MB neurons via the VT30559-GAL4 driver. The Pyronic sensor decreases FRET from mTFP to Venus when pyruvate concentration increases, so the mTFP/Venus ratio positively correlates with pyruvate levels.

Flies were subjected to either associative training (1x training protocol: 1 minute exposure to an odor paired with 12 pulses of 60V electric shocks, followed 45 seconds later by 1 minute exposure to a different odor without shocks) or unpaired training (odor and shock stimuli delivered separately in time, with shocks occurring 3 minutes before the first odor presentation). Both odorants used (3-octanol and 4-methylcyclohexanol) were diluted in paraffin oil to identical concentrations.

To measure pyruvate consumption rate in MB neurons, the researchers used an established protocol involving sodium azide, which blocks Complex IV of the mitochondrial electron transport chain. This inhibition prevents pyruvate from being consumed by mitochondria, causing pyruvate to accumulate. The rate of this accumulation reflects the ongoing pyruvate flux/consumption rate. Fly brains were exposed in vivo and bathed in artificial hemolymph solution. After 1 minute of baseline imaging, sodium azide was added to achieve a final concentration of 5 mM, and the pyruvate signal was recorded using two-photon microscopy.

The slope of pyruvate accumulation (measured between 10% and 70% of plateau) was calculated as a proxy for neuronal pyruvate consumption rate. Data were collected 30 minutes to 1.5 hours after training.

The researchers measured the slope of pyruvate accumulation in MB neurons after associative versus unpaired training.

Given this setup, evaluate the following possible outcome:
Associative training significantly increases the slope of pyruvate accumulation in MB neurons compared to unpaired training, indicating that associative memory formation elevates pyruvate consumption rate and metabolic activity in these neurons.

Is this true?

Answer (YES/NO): YES